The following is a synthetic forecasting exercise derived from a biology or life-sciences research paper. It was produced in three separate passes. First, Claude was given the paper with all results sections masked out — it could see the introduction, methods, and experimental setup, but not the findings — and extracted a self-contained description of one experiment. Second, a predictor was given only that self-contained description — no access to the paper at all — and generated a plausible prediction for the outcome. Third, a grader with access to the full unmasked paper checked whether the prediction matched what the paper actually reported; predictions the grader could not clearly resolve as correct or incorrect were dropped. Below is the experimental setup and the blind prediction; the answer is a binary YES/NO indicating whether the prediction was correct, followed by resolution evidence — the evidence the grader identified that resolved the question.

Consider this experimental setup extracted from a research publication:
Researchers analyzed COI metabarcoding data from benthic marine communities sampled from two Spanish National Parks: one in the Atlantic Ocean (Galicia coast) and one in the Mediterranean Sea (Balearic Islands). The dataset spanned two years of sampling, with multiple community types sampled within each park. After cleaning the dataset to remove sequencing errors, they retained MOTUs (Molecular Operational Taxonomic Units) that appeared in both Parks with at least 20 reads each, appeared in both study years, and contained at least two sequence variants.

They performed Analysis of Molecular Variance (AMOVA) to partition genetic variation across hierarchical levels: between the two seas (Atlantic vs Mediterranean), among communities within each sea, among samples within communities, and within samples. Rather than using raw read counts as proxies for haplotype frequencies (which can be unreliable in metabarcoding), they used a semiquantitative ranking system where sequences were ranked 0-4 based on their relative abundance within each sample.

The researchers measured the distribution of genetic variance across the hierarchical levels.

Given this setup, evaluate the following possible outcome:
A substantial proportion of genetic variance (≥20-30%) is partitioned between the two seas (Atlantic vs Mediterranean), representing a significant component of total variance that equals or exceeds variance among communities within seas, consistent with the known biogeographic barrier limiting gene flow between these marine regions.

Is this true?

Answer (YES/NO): NO